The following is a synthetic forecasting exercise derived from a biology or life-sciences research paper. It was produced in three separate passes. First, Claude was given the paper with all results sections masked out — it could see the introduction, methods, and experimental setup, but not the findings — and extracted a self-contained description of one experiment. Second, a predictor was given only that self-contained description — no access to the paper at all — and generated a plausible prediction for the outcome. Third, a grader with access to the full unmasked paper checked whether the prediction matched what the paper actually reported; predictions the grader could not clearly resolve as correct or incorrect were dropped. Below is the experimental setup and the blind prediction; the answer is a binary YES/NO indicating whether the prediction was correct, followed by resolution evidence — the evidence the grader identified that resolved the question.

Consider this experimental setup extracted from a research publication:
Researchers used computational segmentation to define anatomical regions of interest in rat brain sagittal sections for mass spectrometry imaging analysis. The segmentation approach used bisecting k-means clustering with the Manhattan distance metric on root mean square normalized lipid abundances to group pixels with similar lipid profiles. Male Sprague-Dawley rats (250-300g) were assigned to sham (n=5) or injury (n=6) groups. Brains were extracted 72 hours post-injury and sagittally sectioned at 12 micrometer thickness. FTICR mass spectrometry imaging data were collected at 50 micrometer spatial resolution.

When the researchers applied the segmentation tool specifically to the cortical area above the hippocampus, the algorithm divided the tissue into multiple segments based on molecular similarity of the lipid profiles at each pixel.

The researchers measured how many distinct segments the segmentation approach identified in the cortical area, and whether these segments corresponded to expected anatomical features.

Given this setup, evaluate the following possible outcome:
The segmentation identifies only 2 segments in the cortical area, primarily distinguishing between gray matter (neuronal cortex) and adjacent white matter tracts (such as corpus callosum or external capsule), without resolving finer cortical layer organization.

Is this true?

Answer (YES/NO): NO